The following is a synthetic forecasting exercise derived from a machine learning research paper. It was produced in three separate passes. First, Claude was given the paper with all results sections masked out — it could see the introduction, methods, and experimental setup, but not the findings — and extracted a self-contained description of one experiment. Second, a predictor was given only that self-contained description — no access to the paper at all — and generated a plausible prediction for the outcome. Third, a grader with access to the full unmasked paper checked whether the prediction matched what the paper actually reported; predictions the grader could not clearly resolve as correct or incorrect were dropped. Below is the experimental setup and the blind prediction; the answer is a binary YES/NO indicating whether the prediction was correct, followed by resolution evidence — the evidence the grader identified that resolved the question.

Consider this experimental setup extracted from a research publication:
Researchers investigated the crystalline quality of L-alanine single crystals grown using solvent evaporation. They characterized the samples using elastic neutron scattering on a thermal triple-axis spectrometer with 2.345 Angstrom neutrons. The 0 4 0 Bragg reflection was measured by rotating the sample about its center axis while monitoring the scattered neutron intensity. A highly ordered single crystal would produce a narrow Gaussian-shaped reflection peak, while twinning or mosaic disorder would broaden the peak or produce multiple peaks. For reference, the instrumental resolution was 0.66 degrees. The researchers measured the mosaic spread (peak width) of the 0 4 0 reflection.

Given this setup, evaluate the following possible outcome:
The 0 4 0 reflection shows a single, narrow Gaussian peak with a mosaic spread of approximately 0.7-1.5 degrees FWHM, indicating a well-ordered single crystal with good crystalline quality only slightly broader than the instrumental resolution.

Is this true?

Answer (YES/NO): YES